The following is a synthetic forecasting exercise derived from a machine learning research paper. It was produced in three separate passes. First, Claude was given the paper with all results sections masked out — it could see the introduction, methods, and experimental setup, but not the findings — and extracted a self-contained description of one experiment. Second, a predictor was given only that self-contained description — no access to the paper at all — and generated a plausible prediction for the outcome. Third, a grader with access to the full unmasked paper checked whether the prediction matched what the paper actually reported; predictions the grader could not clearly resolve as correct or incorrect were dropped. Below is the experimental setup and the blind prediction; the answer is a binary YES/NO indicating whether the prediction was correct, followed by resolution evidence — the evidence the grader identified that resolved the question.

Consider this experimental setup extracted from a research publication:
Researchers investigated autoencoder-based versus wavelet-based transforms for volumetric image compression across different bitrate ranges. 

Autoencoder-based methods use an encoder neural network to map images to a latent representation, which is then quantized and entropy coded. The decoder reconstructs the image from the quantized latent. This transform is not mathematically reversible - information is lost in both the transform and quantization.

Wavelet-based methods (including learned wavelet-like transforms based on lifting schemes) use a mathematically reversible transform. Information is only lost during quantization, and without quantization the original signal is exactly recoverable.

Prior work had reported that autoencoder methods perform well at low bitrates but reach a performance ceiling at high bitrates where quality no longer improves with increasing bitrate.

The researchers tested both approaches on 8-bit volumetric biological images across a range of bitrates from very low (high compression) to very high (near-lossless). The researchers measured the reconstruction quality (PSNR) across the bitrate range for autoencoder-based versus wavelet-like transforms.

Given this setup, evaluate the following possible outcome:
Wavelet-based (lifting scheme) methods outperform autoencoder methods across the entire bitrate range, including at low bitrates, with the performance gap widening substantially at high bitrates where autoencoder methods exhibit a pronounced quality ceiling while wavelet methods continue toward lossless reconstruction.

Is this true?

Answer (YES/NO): NO